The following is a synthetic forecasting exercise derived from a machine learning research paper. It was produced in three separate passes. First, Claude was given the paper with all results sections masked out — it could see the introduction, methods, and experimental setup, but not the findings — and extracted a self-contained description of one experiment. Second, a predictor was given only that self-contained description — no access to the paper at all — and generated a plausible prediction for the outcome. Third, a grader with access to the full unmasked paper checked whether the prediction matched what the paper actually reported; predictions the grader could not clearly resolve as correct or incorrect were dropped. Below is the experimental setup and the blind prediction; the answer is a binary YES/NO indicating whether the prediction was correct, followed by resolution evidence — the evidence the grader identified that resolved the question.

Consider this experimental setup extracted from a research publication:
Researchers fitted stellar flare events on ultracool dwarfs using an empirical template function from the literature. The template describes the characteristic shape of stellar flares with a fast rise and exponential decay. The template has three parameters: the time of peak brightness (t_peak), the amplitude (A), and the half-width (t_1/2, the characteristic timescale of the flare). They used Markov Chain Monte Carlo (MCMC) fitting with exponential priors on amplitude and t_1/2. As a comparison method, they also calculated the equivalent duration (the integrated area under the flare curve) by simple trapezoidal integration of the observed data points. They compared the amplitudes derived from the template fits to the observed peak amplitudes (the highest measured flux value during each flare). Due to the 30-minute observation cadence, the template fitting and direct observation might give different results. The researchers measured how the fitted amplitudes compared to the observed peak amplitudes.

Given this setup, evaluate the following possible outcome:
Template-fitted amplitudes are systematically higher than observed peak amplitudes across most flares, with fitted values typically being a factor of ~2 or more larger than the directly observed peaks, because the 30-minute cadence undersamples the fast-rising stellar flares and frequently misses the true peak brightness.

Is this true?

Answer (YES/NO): YES